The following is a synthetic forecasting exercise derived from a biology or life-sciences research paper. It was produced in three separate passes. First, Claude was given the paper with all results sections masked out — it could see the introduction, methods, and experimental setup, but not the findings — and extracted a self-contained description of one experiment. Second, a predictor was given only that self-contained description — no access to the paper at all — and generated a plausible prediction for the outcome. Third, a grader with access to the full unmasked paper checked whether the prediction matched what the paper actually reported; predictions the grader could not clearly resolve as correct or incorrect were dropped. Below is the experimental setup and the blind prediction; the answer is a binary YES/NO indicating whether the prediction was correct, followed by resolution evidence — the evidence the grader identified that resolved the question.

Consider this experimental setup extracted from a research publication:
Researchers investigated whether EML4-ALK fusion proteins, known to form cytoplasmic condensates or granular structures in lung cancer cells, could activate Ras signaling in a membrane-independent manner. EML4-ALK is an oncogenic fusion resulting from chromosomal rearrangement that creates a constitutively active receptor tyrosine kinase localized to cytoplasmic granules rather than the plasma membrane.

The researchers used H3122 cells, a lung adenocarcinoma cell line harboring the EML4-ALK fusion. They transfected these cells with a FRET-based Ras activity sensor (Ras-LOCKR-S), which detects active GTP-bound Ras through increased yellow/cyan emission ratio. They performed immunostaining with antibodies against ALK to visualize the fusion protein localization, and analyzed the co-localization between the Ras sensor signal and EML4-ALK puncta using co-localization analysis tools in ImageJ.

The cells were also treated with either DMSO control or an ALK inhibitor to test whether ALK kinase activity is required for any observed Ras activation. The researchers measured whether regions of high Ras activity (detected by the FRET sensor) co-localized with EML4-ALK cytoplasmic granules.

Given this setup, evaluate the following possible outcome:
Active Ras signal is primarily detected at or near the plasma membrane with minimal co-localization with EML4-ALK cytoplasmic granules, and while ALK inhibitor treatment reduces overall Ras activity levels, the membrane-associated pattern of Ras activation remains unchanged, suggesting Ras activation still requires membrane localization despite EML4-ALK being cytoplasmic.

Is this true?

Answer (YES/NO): NO